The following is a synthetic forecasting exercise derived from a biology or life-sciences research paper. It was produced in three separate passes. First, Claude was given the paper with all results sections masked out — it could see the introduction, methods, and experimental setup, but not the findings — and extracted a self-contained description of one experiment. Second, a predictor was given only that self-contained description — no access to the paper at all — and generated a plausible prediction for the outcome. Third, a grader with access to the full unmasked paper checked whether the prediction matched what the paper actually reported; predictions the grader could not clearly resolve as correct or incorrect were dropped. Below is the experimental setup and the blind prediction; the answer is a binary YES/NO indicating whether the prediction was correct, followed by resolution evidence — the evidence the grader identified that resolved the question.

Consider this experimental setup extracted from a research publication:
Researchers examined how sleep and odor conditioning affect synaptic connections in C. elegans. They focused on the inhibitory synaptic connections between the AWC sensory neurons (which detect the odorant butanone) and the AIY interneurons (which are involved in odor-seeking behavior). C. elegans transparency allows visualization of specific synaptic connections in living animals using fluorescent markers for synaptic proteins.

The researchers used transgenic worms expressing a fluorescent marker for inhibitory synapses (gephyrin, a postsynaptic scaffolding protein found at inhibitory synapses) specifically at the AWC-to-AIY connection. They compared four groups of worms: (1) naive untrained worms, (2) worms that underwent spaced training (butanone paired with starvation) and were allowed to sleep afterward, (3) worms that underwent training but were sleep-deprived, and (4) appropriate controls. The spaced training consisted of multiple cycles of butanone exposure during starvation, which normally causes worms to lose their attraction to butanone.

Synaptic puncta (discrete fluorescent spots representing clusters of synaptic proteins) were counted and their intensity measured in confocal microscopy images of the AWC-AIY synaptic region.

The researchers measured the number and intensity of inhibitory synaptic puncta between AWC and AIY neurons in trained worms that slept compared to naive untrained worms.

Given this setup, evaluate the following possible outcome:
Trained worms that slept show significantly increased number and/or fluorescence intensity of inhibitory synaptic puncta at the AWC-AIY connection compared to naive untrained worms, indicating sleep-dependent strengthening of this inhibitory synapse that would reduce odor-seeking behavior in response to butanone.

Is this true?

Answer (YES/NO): NO